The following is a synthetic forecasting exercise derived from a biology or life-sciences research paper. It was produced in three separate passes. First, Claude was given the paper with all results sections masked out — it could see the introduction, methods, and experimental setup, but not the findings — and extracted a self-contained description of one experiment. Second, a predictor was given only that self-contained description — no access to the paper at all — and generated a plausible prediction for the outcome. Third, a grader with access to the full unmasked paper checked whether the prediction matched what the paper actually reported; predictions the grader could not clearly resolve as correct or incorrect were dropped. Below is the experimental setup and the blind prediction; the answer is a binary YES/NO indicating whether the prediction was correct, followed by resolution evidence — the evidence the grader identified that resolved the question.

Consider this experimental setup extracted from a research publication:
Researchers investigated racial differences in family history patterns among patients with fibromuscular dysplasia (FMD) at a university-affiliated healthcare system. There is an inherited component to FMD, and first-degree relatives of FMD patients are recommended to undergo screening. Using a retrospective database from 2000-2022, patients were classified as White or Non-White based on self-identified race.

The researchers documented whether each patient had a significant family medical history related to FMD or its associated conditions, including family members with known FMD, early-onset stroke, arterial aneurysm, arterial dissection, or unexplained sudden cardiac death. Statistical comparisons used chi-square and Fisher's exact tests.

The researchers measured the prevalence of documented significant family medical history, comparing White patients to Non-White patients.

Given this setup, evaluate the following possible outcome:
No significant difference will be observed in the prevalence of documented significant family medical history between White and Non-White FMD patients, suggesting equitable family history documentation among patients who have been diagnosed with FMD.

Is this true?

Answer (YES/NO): YES